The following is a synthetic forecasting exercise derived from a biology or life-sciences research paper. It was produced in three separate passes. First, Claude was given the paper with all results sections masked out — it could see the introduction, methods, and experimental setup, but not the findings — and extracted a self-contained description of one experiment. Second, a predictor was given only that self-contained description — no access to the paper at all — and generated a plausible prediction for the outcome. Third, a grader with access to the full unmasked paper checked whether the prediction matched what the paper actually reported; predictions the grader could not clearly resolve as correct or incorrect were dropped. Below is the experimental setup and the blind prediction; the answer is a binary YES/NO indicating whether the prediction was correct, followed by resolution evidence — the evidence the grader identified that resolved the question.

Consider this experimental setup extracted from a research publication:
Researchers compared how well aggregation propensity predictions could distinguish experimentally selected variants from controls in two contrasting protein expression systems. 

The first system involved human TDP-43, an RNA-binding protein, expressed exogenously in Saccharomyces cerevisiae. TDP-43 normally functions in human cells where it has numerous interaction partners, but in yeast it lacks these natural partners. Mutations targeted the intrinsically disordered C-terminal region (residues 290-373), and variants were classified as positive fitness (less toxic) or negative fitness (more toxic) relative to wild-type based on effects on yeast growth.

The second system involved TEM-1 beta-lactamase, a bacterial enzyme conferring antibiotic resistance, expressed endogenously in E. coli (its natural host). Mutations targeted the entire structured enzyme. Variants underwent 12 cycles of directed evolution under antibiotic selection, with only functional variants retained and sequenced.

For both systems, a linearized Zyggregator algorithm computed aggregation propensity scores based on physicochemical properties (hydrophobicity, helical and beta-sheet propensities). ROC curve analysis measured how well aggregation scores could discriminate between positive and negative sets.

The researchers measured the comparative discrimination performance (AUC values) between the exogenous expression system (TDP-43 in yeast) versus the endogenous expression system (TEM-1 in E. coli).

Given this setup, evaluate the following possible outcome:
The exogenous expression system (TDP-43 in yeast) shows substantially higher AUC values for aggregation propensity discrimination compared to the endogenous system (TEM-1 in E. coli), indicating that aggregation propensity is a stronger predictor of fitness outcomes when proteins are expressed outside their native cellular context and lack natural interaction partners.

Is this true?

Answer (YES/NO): YES